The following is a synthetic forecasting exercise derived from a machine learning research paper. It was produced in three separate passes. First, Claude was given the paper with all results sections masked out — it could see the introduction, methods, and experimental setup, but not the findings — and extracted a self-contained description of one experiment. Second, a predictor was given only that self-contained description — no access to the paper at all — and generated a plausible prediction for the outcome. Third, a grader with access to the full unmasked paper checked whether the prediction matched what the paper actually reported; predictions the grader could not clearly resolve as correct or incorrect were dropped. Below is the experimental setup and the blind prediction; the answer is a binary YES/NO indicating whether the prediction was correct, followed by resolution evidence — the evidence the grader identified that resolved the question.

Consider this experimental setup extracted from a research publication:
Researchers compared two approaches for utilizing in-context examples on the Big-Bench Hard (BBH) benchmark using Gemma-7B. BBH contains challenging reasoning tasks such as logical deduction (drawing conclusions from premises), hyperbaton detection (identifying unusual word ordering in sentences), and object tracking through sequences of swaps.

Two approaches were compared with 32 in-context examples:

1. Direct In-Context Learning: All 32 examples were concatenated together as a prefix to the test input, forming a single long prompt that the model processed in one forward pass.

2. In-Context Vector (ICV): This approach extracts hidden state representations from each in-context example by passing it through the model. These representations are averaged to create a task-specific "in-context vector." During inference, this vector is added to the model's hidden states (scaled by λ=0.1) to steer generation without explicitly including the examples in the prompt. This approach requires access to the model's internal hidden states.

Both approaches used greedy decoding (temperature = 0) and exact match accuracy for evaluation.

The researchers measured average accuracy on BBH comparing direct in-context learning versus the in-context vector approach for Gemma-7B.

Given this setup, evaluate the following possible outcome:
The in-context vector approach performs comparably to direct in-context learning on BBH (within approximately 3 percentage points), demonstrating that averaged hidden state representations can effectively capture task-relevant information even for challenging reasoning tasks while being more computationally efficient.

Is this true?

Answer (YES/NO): NO